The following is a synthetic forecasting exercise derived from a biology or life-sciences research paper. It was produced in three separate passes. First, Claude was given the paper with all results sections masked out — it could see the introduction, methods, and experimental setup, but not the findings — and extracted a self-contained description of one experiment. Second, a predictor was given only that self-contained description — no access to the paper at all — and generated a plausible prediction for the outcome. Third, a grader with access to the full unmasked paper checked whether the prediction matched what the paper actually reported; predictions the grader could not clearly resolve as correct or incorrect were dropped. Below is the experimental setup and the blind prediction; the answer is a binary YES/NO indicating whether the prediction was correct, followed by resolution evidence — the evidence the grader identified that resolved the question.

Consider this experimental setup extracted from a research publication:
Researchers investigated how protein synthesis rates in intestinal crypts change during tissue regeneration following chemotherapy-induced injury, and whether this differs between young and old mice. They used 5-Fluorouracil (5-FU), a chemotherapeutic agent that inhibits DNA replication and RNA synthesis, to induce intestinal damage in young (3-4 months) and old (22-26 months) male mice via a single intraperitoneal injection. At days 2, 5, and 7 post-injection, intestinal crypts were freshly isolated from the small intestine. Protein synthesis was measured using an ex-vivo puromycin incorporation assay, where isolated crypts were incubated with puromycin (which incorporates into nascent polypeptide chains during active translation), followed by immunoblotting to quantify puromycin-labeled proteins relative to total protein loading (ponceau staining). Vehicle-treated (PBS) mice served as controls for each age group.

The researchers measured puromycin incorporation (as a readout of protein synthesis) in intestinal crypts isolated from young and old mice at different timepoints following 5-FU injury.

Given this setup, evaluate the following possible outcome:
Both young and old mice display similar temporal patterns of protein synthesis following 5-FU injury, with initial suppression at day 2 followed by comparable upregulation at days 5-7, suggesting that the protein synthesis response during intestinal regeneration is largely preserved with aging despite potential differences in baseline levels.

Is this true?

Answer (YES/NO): YES